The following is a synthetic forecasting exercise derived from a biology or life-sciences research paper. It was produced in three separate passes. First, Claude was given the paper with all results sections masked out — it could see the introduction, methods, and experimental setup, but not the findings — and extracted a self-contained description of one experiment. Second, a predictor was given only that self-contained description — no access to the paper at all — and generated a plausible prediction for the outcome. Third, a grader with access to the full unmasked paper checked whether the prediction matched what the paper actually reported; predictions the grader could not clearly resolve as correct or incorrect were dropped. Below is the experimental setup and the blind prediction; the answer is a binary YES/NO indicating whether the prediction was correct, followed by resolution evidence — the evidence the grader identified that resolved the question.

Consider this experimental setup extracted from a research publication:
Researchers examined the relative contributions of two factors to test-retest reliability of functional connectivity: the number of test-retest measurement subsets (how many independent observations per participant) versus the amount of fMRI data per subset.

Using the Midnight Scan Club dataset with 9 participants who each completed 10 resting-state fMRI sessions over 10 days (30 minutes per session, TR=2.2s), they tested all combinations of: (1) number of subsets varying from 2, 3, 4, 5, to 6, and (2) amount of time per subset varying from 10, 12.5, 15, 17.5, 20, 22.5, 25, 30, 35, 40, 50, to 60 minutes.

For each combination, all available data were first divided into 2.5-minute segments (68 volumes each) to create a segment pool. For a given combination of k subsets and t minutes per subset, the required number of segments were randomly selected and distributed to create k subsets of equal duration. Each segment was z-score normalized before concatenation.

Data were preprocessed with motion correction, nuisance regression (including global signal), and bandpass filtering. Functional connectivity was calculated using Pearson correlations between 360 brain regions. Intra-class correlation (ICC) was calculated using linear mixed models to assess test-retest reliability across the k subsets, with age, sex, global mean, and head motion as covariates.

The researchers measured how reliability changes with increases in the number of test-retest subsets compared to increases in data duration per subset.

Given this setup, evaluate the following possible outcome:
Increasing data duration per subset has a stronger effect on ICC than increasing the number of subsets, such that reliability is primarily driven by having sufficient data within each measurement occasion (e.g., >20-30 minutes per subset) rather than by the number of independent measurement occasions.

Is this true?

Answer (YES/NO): YES